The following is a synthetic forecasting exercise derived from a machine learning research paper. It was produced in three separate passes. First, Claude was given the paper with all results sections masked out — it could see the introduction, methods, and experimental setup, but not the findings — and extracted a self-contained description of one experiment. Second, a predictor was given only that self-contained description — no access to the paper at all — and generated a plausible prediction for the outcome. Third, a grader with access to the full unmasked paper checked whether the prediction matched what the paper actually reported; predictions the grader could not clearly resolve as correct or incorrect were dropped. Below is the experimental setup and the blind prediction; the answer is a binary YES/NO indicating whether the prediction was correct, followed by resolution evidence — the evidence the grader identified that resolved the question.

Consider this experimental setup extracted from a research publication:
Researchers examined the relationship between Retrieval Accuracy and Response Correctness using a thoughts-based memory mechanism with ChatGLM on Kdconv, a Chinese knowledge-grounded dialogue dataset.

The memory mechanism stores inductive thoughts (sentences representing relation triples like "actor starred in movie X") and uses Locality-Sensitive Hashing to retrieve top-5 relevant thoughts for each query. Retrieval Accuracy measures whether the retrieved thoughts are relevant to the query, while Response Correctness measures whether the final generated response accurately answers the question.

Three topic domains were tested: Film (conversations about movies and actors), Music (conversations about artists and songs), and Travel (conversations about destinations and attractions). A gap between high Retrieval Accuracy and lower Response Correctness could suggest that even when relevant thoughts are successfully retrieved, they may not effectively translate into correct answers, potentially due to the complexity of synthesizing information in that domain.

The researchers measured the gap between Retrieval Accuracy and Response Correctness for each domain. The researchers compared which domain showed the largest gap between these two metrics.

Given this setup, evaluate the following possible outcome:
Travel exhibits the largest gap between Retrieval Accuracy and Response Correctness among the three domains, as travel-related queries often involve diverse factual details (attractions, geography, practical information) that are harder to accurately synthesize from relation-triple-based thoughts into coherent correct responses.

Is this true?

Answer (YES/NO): YES